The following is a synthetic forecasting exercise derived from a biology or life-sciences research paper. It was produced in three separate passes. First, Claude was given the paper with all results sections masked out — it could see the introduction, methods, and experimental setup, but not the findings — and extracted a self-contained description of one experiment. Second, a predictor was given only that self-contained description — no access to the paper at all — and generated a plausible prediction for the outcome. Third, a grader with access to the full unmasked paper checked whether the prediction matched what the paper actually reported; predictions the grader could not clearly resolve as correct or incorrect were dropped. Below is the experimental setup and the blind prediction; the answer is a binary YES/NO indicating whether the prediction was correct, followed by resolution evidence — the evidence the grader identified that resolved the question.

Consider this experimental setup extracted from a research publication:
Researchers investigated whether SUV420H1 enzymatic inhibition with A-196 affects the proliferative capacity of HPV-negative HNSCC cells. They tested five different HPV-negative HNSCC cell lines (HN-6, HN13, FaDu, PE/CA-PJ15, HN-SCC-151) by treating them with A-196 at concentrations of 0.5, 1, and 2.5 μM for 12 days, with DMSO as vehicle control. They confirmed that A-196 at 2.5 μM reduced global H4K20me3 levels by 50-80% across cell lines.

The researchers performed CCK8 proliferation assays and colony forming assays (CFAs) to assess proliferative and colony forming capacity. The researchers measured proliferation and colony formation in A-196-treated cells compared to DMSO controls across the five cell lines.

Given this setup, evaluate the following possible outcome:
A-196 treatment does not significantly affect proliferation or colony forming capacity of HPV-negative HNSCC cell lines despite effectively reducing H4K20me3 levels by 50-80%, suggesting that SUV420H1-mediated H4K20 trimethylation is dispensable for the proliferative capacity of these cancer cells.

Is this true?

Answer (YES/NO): YES